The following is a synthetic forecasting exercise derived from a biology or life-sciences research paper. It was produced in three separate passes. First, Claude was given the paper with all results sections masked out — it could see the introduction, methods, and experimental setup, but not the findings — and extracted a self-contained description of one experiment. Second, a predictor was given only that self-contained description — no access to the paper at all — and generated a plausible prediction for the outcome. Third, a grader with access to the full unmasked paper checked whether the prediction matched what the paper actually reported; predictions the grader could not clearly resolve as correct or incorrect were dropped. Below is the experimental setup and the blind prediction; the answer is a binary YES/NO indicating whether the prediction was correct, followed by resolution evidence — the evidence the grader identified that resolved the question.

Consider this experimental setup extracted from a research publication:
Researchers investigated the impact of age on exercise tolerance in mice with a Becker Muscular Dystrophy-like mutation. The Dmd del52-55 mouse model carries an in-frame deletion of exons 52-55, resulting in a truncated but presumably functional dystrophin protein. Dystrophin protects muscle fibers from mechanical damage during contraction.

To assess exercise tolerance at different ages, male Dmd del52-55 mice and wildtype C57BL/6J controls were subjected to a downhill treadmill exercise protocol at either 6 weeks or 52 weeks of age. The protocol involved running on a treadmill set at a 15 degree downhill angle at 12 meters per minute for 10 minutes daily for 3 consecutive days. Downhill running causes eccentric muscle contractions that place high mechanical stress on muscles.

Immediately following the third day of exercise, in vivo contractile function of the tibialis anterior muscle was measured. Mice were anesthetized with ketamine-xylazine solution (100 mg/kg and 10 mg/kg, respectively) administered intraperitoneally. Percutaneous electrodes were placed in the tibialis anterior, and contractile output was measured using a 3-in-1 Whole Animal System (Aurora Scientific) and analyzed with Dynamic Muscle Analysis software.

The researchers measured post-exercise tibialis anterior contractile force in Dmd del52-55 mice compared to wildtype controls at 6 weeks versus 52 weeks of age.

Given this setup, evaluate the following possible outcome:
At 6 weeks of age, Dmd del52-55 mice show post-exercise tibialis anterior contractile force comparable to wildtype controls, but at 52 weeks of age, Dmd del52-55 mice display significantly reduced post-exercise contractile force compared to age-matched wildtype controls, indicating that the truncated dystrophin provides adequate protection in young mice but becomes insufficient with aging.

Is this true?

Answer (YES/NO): YES